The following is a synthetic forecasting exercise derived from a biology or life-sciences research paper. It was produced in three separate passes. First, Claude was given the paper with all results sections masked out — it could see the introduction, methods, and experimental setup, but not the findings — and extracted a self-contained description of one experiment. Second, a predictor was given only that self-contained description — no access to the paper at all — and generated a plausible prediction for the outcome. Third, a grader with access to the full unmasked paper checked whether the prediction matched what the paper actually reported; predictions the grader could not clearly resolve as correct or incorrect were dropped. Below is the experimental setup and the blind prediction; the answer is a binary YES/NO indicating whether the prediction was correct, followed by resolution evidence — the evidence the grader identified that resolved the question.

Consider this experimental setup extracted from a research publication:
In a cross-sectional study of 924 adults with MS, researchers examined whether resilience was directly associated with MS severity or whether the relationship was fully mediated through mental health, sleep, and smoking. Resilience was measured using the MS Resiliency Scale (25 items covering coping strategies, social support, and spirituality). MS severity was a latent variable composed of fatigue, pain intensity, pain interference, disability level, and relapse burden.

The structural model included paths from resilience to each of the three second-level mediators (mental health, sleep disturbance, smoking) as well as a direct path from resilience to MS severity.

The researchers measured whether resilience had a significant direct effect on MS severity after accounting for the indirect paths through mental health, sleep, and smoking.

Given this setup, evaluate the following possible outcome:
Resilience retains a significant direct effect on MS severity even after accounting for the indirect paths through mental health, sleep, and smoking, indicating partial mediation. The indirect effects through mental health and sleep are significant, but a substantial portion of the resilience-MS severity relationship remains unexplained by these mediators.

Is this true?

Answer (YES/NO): NO